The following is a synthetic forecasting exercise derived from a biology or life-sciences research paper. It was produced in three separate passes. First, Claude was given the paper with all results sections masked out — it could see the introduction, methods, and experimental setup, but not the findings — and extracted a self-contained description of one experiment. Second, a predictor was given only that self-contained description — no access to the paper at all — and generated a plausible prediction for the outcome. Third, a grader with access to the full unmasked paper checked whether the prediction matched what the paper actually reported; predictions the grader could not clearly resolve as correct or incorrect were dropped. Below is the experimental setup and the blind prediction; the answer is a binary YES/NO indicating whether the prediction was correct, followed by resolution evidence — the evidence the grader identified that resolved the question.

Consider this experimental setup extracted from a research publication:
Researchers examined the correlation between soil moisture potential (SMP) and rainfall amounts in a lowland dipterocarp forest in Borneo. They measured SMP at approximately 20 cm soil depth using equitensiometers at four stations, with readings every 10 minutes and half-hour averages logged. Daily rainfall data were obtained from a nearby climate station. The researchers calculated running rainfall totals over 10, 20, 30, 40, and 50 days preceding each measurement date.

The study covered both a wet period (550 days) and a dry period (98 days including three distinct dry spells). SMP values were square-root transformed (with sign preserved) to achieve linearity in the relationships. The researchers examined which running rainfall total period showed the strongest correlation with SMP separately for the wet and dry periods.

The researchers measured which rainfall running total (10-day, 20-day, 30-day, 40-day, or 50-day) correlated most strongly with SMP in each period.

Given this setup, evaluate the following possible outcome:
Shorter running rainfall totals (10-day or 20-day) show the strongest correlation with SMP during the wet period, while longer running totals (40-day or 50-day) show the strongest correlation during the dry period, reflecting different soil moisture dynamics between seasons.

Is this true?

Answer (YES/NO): NO